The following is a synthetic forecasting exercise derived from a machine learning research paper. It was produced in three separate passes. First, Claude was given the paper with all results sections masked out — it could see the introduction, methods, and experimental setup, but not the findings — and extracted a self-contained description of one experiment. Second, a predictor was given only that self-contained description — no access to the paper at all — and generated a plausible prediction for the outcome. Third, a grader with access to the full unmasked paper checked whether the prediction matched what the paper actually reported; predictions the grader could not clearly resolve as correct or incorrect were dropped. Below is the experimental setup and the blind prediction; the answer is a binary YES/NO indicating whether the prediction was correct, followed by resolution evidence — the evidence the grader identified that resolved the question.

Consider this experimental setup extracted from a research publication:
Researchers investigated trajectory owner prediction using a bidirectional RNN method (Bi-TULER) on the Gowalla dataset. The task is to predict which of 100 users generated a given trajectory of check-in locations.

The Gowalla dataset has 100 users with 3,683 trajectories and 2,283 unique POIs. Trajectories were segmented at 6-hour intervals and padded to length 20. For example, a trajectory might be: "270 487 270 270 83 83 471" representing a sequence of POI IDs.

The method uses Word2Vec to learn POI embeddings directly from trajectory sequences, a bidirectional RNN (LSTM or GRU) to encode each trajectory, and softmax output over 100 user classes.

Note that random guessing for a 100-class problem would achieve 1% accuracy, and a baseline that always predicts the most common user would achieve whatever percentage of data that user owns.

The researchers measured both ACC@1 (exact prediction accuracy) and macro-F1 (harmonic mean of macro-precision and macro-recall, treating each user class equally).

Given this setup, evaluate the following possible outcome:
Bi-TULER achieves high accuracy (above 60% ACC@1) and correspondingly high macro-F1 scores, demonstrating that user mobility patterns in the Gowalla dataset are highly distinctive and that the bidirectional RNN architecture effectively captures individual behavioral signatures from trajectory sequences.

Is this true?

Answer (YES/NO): NO